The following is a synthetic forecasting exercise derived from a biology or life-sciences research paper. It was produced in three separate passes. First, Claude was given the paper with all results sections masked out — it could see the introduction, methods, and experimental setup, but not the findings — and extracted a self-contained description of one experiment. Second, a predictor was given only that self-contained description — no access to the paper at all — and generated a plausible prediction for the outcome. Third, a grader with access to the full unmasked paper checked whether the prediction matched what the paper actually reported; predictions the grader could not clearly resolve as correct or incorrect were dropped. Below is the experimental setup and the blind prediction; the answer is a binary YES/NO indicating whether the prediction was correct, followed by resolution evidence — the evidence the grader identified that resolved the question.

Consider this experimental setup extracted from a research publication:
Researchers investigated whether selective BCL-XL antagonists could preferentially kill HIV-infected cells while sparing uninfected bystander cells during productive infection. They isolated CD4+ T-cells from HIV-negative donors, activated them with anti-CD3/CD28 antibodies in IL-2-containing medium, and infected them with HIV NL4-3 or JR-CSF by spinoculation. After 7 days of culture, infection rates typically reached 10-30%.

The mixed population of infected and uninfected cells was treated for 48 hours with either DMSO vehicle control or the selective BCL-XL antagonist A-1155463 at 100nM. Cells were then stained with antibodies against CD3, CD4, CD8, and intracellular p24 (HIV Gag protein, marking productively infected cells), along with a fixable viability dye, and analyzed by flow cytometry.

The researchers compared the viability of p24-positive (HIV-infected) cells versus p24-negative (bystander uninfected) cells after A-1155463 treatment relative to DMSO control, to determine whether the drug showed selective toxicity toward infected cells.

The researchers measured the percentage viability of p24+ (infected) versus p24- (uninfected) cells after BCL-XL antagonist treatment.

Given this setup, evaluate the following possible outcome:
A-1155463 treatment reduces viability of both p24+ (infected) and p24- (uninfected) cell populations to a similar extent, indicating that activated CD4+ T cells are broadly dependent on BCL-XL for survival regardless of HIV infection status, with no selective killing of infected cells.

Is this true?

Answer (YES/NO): NO